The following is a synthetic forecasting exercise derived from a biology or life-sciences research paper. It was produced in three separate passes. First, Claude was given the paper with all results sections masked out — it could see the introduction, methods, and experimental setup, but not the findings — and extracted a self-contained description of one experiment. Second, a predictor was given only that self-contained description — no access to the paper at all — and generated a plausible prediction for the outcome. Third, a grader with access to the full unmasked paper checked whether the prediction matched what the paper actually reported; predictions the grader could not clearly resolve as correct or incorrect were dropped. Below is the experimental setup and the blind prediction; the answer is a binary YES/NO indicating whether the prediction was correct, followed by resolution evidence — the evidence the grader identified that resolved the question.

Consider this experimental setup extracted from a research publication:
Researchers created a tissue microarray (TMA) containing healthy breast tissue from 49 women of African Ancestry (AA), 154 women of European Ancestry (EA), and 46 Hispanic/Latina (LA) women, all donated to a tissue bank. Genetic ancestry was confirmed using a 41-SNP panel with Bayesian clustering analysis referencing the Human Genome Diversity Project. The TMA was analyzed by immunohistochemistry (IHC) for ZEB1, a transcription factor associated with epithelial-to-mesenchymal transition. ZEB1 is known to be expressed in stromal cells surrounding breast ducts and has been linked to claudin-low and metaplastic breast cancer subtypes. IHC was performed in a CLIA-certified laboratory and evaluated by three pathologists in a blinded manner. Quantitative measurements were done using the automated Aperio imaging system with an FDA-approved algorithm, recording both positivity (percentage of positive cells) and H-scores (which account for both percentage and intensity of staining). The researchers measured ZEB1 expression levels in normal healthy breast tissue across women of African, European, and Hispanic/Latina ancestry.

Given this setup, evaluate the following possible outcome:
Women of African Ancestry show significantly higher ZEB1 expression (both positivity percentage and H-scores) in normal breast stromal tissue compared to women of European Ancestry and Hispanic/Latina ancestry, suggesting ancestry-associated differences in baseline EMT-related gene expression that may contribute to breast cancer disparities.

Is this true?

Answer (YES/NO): NO